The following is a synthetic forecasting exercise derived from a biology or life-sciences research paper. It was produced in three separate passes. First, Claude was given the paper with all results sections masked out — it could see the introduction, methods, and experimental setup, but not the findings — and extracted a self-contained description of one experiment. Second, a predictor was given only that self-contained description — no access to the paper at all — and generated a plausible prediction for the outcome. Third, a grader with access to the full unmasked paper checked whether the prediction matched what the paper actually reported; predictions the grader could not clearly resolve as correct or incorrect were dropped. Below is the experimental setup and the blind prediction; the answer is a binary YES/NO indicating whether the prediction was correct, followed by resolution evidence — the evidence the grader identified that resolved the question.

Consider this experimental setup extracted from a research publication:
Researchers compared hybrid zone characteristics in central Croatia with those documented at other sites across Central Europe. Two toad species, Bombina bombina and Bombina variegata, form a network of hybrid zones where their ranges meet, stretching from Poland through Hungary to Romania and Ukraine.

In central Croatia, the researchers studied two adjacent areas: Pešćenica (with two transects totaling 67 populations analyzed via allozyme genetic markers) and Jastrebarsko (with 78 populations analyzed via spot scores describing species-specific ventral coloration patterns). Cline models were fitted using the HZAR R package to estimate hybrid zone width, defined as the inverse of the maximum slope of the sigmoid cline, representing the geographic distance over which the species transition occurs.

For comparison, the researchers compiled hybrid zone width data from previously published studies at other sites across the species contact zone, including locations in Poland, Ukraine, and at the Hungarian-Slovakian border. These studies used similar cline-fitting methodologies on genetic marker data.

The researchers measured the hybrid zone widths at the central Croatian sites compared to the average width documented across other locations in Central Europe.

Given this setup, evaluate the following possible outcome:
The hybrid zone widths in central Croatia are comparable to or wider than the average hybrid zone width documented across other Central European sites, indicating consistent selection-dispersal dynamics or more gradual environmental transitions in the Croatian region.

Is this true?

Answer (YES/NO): NO